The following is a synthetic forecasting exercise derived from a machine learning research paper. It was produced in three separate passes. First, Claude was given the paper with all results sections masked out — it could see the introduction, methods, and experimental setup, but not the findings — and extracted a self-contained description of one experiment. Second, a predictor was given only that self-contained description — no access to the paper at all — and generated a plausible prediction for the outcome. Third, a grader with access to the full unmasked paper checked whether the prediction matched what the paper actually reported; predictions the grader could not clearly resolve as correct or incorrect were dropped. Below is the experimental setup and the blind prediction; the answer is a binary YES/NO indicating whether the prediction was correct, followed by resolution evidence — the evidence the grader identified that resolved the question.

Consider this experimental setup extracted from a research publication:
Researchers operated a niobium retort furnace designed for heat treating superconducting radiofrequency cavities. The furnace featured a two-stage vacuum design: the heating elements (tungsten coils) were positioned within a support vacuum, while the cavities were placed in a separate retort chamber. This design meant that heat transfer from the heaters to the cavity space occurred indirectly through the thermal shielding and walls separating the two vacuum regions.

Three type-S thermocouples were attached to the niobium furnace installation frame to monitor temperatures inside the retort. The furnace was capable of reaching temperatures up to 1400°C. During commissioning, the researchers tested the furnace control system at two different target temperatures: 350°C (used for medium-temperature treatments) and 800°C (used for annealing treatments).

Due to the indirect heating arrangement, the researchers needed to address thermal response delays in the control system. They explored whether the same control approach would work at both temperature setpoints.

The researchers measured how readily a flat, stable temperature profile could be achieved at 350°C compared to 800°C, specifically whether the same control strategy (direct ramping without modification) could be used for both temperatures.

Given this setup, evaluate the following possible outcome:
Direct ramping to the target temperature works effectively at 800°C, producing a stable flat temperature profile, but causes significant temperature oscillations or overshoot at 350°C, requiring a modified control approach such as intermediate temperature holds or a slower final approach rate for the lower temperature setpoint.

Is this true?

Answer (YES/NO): NO